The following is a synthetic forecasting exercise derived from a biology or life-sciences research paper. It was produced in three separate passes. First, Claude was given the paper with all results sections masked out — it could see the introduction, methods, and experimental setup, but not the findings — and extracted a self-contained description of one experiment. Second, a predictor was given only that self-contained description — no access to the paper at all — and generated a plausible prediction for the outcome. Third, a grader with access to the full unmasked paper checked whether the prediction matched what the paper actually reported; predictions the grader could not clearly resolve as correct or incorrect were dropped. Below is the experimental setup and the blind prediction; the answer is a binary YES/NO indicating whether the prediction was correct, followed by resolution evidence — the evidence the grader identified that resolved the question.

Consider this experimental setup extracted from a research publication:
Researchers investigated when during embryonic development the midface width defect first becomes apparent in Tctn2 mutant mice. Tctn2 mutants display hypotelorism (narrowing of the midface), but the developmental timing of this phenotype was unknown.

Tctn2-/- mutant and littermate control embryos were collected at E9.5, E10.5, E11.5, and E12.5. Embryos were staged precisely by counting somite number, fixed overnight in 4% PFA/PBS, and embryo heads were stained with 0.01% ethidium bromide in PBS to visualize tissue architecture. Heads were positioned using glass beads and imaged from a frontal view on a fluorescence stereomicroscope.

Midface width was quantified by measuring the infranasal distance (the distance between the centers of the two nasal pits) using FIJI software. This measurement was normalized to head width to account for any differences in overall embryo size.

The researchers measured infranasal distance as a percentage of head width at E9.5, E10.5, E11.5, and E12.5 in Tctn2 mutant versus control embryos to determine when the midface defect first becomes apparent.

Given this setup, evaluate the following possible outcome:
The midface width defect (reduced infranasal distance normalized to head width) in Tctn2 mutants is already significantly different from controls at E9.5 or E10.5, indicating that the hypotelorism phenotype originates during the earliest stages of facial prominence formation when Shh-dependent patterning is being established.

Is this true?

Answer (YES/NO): YES